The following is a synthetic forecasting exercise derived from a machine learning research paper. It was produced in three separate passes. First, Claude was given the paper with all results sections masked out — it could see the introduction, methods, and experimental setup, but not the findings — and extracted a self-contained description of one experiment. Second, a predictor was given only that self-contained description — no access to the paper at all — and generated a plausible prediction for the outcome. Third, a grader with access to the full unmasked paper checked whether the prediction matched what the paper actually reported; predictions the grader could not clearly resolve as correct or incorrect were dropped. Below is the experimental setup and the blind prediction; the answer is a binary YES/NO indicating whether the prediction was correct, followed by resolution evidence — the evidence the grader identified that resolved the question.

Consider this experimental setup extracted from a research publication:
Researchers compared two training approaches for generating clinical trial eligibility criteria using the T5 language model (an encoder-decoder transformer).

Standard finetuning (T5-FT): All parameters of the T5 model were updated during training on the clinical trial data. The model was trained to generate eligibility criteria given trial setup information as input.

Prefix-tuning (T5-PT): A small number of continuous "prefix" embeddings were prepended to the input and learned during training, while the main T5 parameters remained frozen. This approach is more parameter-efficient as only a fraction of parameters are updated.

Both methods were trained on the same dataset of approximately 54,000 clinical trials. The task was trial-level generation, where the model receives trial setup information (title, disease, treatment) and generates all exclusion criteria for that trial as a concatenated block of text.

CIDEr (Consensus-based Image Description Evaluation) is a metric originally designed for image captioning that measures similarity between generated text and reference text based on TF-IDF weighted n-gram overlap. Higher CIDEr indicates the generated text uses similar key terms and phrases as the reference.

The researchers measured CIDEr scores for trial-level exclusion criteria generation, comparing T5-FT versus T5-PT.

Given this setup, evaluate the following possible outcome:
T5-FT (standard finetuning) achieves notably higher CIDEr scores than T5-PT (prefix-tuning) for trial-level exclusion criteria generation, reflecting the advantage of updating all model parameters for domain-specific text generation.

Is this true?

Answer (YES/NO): NO